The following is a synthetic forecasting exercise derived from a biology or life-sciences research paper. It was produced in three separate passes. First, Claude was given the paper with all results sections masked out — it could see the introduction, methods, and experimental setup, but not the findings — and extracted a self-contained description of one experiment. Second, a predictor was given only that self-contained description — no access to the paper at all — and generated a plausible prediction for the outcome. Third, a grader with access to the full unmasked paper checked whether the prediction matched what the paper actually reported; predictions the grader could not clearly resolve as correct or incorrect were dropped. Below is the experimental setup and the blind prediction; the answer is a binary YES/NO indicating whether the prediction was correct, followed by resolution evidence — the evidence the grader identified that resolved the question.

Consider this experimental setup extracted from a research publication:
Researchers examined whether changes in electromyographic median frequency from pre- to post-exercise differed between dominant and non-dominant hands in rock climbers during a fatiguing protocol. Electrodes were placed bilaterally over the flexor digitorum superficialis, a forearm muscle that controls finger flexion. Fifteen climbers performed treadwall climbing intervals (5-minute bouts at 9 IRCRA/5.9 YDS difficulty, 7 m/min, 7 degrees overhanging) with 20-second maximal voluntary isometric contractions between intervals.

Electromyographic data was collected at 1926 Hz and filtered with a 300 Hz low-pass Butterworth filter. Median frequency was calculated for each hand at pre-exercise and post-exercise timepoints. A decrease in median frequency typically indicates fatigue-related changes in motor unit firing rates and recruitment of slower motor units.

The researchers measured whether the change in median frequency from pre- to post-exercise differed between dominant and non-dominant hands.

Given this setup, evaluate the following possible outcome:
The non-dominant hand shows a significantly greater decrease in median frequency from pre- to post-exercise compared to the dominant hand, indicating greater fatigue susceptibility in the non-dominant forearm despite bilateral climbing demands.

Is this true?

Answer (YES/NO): NO